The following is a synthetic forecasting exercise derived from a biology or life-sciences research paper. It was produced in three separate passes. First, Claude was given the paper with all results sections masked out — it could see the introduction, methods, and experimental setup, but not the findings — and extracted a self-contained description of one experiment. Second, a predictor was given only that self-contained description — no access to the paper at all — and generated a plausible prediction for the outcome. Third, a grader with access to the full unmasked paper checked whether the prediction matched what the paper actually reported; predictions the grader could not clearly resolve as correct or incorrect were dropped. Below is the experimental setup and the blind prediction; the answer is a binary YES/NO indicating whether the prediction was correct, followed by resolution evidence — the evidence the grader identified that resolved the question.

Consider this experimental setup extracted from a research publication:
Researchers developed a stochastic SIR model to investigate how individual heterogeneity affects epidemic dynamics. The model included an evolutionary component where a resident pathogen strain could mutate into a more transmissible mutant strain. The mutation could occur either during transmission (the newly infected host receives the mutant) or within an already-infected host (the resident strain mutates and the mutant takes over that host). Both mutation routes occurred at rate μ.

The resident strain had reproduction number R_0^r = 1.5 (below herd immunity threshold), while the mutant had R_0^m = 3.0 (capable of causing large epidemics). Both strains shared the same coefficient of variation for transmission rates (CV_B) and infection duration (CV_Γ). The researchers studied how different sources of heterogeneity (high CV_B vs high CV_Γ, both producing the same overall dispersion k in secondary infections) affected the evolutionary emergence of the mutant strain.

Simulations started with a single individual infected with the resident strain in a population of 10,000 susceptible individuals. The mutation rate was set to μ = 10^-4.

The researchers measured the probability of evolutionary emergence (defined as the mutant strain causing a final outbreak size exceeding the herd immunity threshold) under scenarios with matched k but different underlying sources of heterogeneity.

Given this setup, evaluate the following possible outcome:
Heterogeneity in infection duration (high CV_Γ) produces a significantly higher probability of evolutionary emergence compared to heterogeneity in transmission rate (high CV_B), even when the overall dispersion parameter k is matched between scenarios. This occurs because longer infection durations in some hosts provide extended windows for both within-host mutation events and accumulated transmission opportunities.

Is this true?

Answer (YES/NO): NO